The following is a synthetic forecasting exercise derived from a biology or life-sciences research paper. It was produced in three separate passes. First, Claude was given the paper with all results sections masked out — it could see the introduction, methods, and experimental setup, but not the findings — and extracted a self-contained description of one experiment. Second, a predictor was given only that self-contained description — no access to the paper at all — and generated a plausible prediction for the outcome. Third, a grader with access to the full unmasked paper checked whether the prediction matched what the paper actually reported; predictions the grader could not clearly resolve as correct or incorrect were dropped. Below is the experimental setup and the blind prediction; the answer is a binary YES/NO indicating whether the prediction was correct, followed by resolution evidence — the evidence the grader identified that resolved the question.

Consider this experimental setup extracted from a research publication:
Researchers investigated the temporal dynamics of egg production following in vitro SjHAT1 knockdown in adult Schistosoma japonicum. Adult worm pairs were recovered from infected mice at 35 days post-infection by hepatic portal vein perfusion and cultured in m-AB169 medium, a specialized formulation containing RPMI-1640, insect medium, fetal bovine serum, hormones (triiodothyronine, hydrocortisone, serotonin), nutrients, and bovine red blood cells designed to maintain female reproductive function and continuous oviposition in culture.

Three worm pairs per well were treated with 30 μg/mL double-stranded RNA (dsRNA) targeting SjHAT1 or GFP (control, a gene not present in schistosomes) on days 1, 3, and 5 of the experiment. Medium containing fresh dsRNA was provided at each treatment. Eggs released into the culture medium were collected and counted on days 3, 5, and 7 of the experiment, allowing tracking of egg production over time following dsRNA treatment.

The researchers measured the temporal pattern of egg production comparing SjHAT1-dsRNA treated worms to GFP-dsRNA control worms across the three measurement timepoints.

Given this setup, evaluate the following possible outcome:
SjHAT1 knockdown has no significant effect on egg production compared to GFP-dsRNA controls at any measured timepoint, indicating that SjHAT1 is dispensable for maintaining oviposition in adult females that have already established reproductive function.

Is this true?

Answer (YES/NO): NO